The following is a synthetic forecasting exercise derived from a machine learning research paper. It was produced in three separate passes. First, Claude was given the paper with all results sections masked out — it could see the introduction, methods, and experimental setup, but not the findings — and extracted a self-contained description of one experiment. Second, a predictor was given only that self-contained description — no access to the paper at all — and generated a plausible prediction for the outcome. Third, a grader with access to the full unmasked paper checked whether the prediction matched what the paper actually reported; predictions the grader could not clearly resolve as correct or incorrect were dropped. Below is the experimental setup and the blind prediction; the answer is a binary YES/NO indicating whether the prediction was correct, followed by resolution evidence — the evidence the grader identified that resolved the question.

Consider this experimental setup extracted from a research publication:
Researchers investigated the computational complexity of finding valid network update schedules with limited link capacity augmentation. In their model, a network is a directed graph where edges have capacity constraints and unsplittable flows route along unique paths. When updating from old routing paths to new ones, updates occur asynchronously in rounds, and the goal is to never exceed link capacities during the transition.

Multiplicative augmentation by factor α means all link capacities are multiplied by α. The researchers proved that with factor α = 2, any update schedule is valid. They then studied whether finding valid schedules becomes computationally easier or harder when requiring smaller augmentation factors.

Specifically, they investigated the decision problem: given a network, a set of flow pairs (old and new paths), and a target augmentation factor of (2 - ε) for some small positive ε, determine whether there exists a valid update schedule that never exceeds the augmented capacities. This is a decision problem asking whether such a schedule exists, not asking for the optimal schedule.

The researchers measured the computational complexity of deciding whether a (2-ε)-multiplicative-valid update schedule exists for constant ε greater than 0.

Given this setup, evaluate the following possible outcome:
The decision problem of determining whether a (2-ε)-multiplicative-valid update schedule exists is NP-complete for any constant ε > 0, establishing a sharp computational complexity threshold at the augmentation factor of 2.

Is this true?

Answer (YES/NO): NO